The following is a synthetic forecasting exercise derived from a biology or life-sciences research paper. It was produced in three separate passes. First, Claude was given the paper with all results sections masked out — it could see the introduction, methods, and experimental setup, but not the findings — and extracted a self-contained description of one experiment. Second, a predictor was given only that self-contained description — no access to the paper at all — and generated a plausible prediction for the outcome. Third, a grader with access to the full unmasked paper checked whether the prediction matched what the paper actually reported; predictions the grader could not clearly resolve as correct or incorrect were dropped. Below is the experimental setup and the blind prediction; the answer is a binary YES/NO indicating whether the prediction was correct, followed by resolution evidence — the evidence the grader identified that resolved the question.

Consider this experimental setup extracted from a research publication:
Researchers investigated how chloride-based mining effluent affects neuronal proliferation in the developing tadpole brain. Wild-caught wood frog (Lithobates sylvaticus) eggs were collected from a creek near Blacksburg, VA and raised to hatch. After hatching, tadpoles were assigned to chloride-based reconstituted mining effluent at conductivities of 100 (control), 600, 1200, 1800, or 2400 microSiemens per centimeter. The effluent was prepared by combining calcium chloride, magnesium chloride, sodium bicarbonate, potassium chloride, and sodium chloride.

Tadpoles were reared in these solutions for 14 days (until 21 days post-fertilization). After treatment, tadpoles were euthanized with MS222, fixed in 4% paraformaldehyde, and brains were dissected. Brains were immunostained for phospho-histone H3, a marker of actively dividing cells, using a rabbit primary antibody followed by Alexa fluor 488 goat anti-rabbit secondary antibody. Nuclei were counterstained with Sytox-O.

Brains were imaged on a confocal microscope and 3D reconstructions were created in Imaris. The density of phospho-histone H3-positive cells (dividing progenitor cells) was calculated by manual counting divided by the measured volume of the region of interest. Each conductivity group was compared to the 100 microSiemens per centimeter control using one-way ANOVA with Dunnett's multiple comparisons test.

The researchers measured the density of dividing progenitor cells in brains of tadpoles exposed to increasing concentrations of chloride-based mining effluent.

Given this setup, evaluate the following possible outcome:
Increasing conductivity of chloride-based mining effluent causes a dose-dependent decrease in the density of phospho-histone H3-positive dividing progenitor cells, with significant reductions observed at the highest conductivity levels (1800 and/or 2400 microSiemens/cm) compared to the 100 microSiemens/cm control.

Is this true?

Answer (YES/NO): NO